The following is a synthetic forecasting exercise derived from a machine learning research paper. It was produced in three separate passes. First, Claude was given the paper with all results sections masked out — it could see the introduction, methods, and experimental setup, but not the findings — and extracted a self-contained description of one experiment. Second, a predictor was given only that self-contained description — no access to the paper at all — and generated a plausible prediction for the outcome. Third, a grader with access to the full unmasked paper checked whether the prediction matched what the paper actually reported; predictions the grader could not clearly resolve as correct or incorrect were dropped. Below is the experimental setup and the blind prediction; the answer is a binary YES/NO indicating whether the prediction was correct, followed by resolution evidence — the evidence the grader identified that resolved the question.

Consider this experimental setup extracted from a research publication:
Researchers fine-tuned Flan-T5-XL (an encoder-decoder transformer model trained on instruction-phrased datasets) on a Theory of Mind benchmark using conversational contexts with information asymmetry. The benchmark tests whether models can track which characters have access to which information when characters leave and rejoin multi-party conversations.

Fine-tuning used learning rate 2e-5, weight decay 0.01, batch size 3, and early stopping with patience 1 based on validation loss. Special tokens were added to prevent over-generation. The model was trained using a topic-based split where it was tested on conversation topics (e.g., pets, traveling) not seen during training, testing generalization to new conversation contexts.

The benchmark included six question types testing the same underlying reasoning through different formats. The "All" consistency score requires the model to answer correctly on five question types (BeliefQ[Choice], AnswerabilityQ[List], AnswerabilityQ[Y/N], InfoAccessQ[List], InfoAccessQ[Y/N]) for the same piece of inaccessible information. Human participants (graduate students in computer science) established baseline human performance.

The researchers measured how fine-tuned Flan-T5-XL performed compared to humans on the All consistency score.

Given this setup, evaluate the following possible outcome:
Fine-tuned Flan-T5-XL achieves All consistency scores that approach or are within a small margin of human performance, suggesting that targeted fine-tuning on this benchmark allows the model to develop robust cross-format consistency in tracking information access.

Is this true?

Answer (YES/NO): NO